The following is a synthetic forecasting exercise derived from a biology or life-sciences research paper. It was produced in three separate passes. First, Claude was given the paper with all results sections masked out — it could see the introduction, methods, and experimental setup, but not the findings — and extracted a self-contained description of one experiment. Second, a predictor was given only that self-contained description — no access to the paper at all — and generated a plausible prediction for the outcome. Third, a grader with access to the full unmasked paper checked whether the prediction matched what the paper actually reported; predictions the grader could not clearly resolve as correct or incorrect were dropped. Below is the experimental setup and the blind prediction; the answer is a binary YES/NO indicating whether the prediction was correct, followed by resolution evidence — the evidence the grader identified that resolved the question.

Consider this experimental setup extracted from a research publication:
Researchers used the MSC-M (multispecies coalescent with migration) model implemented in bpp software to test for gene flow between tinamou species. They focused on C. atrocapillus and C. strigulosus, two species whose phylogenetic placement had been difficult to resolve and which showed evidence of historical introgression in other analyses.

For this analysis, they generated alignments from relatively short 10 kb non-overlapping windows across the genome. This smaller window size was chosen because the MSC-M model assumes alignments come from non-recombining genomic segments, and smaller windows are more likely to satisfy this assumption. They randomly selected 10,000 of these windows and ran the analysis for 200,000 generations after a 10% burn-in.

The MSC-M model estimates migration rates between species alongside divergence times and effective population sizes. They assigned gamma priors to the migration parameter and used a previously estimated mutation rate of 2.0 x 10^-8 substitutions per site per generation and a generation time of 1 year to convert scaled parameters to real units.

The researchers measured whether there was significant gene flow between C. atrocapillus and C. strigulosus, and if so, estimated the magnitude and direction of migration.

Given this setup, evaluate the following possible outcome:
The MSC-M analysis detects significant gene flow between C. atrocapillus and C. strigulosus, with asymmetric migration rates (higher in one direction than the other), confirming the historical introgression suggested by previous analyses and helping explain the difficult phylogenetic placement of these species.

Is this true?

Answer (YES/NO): YES